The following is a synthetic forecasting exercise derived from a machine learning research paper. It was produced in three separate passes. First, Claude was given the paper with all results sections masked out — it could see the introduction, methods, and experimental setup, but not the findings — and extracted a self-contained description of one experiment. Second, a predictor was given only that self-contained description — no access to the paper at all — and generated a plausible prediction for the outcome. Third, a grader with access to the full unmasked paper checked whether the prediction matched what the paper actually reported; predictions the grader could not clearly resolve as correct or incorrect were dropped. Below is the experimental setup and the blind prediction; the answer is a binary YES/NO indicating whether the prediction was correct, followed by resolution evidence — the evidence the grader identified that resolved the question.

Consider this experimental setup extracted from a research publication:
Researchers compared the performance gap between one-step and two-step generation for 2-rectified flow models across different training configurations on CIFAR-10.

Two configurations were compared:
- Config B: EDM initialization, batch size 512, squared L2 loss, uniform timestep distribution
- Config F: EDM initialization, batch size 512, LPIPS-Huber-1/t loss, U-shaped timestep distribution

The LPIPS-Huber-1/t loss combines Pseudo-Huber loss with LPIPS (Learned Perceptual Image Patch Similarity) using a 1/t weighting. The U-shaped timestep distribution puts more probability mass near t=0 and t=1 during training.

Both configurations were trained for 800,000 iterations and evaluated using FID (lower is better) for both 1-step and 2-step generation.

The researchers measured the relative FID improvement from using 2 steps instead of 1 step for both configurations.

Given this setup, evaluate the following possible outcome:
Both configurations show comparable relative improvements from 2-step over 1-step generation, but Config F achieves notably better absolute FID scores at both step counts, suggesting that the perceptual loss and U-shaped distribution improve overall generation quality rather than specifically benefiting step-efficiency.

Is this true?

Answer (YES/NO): NO